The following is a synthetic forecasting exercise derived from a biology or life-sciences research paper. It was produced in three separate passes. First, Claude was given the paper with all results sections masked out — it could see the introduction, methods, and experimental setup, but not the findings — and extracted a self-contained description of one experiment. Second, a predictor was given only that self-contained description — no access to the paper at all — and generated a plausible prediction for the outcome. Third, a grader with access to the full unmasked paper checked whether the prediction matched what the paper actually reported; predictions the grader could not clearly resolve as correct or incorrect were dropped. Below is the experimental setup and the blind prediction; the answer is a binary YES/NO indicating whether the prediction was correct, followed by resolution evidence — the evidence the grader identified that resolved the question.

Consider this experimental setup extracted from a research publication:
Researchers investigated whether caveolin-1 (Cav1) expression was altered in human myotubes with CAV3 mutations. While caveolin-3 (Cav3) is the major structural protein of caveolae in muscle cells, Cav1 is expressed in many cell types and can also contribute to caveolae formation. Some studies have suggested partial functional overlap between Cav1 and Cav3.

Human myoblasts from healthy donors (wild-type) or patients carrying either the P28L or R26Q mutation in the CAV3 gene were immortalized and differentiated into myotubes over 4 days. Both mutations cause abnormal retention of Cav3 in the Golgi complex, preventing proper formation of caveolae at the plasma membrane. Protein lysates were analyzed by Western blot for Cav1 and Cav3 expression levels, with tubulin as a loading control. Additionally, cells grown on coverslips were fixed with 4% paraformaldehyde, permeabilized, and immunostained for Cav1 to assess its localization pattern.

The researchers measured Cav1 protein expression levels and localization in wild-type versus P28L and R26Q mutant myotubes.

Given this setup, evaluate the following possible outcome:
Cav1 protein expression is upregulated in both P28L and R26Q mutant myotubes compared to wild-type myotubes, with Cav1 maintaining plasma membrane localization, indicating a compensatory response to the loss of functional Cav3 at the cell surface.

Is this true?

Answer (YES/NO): NO